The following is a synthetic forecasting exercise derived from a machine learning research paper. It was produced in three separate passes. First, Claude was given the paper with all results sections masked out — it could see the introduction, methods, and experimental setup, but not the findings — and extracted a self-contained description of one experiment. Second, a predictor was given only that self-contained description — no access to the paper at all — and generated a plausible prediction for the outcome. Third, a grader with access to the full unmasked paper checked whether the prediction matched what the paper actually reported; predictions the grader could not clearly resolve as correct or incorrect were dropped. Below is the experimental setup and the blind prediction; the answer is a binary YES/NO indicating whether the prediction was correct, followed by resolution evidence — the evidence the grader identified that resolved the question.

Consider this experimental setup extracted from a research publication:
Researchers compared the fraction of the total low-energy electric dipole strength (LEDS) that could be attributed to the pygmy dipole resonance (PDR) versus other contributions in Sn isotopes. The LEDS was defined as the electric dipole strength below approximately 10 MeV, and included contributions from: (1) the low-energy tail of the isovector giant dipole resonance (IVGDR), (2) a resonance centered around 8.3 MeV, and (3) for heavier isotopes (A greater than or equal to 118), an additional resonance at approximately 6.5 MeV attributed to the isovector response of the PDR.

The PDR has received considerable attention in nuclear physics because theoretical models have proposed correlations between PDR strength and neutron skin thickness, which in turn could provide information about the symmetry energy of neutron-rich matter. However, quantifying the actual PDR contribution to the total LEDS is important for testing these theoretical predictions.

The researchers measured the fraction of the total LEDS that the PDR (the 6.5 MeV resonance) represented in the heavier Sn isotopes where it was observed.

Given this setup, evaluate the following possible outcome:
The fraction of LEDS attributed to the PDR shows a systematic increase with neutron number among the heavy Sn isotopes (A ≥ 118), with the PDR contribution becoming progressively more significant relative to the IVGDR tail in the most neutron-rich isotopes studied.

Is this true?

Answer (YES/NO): YES